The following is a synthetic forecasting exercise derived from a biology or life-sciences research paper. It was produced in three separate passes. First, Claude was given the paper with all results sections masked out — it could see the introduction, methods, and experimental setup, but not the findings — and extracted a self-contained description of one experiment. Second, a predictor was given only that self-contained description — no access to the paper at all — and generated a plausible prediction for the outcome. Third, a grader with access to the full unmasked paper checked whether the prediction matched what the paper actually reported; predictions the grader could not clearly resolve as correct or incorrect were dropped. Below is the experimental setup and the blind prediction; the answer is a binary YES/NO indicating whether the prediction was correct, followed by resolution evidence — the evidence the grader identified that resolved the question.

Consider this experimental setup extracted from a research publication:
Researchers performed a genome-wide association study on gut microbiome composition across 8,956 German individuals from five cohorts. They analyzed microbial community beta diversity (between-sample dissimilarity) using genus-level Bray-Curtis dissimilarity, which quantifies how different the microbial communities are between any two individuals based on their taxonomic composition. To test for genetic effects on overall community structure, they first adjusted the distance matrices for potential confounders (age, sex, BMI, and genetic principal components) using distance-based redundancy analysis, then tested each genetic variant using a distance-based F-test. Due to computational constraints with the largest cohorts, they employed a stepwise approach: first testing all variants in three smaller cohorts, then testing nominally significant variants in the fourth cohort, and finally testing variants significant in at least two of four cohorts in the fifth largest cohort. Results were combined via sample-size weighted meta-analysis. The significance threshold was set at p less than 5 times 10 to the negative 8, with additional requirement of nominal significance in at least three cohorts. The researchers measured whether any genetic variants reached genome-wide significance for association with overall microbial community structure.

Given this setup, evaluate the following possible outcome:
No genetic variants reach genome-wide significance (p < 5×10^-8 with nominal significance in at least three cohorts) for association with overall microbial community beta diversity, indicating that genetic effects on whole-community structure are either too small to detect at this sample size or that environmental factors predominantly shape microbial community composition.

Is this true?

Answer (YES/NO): NO